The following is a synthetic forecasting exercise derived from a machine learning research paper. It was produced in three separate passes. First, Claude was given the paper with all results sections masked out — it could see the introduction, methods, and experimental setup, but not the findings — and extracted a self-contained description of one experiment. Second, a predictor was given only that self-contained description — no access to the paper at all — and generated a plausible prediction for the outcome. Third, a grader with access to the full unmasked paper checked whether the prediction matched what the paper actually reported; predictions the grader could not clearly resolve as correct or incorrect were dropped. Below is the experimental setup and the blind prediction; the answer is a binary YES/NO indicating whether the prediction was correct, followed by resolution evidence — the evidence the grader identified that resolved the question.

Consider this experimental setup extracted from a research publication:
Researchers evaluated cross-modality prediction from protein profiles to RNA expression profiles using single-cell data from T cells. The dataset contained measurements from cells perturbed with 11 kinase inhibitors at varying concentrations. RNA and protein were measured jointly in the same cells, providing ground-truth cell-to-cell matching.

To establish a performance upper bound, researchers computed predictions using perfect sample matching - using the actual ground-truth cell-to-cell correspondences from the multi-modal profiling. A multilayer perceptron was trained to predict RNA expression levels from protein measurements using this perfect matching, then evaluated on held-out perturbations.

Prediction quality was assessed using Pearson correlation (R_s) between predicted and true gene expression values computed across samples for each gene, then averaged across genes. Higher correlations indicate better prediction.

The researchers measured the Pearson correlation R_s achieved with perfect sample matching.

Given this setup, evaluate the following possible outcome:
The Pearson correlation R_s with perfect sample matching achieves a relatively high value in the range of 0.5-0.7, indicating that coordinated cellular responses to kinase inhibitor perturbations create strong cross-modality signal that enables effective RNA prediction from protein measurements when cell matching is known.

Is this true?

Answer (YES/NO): NO